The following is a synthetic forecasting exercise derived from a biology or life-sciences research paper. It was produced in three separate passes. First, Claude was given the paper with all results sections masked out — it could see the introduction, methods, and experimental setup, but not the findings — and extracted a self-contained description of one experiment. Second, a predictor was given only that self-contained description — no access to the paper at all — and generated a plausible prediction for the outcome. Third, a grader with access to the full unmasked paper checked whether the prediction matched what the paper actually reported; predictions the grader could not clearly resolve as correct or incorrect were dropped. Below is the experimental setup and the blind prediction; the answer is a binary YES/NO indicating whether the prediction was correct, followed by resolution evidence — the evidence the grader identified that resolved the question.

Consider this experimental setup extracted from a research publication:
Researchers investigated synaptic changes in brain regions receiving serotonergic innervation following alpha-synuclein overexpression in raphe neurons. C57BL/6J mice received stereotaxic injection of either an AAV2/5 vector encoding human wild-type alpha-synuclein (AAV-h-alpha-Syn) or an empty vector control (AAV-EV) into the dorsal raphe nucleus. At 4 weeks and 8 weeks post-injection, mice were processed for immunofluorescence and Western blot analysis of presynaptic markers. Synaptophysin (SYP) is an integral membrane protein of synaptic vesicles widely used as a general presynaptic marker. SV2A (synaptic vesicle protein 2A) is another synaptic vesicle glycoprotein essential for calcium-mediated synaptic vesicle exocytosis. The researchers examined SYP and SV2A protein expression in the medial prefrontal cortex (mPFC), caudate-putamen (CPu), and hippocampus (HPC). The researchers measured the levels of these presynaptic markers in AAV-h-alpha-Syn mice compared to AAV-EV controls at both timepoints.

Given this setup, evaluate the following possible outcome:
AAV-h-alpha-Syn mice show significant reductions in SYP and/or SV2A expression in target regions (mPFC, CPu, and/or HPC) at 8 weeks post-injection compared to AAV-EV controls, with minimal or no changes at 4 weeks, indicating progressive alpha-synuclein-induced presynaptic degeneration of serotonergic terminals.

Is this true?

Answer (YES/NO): NO